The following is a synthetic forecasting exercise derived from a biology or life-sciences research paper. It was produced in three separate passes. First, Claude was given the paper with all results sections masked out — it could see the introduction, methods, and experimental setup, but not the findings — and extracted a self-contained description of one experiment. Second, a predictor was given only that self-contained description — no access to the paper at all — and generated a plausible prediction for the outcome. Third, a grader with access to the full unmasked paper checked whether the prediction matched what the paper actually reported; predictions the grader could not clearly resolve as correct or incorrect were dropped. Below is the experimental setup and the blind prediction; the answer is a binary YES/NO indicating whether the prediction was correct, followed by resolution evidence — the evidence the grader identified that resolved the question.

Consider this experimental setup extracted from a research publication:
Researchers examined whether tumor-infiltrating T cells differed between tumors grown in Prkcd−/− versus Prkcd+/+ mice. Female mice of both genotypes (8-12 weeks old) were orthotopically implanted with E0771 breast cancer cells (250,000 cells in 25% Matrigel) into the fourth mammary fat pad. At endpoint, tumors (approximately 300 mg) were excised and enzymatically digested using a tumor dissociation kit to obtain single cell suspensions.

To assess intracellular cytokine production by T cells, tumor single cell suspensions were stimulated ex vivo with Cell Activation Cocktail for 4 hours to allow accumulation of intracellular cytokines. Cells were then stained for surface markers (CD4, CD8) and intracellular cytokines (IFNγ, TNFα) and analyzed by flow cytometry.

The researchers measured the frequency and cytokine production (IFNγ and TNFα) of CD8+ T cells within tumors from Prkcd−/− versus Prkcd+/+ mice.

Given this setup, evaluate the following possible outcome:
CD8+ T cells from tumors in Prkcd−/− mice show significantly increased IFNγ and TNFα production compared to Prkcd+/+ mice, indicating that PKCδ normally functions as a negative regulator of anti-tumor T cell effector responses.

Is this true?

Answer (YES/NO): YES